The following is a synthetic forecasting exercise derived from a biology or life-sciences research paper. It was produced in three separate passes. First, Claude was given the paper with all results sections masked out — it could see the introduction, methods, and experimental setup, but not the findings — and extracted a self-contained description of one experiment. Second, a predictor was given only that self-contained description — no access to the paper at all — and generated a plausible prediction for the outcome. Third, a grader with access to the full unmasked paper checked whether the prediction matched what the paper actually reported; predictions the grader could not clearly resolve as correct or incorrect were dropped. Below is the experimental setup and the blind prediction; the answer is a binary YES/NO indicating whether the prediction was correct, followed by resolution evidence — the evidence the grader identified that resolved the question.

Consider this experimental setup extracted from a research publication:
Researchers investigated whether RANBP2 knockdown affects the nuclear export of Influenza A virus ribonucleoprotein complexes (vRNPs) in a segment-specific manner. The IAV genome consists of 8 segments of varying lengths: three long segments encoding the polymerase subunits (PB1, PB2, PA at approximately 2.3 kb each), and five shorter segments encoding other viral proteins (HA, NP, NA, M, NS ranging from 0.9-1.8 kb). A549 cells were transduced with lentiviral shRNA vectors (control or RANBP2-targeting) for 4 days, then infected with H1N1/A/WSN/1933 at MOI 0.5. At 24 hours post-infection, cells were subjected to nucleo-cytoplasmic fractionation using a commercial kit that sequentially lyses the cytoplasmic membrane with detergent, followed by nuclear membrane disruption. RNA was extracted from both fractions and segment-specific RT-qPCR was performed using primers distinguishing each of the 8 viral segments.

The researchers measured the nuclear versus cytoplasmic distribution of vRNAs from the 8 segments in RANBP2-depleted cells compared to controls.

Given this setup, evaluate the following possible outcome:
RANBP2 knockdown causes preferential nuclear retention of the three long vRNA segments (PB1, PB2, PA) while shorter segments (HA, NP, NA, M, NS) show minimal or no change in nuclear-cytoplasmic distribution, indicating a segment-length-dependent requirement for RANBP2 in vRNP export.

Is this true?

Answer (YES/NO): NO